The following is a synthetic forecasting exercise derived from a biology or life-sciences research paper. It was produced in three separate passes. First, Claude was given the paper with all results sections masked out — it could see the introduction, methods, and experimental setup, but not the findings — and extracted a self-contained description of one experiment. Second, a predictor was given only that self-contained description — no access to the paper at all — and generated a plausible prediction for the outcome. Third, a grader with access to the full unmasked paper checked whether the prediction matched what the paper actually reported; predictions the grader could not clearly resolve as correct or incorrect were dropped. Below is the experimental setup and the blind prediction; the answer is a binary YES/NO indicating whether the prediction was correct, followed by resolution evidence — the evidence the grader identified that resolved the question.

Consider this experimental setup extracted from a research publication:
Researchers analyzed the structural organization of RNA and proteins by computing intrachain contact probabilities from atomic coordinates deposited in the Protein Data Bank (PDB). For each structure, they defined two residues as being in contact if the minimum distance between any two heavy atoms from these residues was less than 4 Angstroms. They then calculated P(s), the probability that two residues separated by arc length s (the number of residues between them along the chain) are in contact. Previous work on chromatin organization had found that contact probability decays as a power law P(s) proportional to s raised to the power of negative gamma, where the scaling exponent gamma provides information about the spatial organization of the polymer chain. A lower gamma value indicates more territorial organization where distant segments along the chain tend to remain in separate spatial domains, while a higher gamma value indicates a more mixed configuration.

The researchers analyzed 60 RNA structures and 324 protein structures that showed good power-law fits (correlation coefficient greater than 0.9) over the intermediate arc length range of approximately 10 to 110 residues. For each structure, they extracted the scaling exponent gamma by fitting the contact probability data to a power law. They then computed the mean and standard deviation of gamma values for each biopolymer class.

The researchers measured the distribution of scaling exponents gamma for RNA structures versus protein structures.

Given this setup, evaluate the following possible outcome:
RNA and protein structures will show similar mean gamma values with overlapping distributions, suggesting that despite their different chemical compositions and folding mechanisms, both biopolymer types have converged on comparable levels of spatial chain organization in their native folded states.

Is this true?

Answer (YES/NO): NO